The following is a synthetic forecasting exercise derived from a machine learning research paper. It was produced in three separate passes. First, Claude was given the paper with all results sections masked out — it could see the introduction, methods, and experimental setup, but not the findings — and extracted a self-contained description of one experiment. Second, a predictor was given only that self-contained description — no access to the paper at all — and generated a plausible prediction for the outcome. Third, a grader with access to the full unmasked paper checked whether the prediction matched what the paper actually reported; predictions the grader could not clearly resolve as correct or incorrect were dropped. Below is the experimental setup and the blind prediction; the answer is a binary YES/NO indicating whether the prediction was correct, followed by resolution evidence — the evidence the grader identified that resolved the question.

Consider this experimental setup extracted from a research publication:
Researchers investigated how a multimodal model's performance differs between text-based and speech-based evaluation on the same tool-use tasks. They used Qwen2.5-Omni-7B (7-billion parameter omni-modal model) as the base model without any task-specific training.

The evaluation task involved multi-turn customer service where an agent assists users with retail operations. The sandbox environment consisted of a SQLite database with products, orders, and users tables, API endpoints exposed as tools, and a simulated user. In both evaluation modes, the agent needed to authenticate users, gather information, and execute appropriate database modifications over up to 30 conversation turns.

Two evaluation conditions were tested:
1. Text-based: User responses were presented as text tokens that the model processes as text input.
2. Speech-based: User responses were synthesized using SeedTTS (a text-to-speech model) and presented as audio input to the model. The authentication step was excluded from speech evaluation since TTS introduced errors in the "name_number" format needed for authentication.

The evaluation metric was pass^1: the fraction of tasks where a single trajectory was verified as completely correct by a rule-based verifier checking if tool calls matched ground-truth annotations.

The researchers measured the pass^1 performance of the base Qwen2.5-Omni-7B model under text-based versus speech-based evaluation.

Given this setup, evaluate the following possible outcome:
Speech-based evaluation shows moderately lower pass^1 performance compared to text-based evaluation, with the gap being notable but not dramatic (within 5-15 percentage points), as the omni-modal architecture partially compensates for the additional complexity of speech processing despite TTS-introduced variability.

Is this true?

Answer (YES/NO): NO